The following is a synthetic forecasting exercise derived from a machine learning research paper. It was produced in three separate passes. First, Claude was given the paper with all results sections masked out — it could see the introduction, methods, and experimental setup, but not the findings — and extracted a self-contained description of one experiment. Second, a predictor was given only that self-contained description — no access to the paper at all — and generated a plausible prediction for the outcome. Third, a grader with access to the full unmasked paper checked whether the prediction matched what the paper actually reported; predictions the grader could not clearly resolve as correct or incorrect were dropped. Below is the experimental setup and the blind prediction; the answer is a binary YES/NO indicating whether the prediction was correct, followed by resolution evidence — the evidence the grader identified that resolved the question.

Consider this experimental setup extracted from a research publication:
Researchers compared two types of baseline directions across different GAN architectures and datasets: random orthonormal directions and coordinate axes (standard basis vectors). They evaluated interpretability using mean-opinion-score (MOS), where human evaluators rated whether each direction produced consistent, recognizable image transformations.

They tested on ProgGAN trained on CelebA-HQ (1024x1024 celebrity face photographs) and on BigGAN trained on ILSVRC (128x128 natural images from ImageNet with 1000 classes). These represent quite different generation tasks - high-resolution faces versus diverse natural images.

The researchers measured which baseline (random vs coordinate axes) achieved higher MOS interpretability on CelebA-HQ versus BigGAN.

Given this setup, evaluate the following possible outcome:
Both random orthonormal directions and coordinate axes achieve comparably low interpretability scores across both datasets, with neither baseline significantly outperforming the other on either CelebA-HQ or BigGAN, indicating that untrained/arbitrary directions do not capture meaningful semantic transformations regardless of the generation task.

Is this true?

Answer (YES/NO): NO